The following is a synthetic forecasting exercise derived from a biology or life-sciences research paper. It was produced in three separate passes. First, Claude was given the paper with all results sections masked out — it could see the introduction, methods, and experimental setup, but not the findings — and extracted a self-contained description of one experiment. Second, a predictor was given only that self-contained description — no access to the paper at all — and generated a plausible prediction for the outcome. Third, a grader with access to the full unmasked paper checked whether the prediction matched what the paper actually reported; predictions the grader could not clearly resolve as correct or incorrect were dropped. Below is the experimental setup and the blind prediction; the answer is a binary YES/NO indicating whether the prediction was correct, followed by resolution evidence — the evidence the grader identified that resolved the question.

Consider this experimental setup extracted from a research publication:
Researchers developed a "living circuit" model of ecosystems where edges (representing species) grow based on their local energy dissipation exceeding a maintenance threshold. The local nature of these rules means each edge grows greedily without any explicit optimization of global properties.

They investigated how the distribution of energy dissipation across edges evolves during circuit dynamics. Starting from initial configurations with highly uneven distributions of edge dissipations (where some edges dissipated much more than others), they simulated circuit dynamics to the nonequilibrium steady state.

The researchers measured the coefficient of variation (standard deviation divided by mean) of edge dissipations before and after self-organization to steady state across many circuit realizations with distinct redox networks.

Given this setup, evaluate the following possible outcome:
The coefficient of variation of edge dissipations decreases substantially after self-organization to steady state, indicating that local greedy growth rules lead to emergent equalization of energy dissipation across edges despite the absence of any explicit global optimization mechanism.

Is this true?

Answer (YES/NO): YES